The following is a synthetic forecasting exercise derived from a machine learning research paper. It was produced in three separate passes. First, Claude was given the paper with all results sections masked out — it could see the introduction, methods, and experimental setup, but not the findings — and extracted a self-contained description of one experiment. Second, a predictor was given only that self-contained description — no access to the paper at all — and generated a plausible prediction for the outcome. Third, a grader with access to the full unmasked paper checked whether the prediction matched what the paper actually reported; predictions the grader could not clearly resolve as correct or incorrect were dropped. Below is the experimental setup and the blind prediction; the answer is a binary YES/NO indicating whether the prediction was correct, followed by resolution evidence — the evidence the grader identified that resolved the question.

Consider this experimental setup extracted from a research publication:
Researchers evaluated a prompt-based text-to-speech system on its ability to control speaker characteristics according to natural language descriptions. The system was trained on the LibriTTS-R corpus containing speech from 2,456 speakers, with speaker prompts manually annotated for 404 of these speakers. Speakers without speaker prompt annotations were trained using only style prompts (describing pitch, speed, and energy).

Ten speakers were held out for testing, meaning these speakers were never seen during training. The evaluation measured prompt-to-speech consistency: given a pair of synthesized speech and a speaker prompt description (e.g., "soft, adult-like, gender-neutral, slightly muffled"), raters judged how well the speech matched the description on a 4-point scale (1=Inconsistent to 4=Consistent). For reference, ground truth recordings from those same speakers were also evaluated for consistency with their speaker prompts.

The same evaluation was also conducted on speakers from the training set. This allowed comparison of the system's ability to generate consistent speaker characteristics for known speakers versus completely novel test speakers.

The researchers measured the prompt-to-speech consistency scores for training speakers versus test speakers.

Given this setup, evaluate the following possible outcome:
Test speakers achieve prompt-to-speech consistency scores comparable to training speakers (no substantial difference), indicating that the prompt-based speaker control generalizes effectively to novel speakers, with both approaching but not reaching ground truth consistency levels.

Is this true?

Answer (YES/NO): NO